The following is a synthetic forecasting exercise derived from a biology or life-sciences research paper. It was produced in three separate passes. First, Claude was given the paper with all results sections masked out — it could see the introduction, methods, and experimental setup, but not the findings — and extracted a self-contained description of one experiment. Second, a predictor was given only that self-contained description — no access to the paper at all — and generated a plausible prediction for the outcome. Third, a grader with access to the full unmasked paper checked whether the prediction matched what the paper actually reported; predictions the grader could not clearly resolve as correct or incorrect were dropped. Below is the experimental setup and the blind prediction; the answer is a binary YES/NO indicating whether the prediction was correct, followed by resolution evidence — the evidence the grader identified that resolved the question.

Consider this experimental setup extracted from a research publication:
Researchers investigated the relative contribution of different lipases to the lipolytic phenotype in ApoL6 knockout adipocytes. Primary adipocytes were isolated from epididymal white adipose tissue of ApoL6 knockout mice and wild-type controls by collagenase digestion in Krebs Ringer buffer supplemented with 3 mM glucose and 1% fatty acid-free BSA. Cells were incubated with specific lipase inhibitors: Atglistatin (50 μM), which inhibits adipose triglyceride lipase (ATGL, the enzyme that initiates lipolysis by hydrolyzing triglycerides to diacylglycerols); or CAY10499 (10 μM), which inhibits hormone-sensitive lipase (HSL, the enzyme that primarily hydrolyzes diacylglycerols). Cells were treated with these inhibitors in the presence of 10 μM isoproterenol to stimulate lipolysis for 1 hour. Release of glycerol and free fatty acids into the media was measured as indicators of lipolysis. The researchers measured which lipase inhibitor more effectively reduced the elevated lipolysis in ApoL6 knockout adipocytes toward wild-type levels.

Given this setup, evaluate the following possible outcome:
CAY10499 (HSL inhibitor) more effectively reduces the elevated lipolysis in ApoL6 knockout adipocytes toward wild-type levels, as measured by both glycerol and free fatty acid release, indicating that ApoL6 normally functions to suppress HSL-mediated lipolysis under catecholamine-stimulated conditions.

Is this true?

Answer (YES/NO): NO